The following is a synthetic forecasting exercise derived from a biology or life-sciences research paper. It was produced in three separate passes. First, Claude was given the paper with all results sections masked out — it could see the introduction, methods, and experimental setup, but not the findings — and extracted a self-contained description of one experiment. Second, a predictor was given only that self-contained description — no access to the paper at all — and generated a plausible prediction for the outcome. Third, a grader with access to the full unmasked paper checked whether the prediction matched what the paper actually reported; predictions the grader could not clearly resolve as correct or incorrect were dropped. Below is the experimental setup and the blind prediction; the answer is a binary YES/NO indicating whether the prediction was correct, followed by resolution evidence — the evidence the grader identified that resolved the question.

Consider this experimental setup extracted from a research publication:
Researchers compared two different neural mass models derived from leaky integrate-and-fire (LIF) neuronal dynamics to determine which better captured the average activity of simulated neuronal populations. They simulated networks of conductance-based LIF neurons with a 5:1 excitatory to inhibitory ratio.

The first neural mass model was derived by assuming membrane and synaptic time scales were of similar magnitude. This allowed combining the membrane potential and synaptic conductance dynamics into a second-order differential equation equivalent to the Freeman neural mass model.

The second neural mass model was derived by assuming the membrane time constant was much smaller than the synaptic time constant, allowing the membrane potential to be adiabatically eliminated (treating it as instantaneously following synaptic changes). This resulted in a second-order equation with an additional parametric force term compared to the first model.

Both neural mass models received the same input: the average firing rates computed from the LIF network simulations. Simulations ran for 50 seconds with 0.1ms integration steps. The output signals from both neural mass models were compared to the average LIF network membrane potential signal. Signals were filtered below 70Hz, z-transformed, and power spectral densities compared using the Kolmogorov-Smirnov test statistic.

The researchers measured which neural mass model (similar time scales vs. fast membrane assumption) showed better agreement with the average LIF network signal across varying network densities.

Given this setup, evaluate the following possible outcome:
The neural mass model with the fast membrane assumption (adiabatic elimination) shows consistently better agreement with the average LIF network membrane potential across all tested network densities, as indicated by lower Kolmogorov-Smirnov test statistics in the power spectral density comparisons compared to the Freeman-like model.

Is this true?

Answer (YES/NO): NO